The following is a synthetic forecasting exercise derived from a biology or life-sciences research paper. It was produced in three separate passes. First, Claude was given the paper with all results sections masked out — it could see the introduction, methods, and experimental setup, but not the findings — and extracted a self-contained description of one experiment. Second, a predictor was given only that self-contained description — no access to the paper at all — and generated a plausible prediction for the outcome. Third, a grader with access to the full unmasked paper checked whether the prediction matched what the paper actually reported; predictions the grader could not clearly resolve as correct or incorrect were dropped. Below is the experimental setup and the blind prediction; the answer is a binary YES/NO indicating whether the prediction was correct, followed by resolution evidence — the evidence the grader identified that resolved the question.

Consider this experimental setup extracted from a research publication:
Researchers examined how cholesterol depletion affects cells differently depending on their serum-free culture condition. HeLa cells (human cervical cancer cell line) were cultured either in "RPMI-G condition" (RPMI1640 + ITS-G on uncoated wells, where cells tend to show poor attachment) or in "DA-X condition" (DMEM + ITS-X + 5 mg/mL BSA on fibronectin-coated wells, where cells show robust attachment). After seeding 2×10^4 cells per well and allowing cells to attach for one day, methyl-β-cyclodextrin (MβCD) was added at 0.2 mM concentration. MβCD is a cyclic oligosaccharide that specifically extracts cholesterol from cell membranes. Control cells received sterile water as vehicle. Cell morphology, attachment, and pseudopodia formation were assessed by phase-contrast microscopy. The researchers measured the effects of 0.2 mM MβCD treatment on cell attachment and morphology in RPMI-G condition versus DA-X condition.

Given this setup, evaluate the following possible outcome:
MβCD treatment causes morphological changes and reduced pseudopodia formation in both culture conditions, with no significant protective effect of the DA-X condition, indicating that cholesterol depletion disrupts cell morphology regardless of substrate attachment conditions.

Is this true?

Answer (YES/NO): NO